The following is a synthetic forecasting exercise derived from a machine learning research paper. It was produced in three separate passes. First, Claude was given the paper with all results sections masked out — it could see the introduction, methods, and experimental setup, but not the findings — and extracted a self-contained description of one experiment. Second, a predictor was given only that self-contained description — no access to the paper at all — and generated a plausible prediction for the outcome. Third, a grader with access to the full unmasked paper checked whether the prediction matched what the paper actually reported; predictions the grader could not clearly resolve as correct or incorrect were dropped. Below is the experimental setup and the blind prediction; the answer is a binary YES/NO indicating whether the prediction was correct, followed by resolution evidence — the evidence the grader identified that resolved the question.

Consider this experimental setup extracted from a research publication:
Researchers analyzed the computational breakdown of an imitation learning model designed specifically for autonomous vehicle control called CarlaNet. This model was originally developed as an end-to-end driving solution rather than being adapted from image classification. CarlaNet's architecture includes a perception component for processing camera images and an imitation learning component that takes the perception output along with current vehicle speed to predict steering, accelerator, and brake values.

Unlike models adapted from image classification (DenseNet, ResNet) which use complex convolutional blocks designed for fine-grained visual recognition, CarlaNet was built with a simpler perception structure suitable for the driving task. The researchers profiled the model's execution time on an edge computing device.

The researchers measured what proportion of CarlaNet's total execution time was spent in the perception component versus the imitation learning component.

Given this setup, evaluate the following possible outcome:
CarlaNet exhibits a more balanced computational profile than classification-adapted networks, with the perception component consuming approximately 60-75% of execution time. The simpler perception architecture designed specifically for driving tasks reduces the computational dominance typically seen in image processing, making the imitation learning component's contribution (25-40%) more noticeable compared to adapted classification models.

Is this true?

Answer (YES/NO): NO